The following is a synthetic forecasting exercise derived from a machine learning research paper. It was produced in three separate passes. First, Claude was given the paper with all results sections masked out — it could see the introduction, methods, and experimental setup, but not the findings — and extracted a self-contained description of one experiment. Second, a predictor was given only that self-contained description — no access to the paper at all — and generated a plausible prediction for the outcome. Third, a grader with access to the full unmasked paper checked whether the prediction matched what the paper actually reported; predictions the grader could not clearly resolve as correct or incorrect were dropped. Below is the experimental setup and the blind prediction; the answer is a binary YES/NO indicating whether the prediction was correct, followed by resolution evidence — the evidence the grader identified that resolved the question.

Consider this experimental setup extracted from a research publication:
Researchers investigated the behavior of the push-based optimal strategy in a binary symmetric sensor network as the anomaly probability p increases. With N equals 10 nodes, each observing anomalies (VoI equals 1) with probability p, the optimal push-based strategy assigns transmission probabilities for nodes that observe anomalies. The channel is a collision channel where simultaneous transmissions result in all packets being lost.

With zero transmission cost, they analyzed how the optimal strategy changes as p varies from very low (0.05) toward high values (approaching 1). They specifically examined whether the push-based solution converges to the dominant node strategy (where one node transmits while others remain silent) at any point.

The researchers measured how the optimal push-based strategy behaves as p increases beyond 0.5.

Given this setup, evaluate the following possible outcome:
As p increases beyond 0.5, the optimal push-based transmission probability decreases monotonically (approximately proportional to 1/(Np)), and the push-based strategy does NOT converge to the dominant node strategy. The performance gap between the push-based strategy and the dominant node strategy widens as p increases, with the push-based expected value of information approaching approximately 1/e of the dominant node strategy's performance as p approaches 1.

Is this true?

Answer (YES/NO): NO